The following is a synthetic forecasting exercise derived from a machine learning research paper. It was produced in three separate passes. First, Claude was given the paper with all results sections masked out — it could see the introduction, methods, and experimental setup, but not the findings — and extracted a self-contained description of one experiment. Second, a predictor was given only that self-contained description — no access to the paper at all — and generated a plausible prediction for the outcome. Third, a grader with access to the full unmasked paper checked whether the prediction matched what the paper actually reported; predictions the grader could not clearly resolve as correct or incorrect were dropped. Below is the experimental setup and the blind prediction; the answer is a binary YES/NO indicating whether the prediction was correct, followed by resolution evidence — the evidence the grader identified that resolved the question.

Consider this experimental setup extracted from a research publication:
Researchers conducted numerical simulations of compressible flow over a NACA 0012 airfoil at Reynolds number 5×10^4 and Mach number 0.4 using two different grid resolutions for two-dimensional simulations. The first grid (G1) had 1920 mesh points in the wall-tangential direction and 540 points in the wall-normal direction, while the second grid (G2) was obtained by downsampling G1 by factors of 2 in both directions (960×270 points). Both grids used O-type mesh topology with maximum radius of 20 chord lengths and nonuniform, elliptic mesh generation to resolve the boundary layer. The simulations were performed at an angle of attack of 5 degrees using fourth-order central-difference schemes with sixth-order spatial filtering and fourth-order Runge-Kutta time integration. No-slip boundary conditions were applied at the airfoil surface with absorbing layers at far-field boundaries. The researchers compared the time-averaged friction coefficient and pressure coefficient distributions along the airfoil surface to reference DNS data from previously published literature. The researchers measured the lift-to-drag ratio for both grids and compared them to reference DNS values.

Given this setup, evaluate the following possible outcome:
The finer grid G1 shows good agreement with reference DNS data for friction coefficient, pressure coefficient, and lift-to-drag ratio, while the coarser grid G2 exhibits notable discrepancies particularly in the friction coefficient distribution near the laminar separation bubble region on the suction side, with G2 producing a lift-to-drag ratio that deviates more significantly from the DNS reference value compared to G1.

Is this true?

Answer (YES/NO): NO